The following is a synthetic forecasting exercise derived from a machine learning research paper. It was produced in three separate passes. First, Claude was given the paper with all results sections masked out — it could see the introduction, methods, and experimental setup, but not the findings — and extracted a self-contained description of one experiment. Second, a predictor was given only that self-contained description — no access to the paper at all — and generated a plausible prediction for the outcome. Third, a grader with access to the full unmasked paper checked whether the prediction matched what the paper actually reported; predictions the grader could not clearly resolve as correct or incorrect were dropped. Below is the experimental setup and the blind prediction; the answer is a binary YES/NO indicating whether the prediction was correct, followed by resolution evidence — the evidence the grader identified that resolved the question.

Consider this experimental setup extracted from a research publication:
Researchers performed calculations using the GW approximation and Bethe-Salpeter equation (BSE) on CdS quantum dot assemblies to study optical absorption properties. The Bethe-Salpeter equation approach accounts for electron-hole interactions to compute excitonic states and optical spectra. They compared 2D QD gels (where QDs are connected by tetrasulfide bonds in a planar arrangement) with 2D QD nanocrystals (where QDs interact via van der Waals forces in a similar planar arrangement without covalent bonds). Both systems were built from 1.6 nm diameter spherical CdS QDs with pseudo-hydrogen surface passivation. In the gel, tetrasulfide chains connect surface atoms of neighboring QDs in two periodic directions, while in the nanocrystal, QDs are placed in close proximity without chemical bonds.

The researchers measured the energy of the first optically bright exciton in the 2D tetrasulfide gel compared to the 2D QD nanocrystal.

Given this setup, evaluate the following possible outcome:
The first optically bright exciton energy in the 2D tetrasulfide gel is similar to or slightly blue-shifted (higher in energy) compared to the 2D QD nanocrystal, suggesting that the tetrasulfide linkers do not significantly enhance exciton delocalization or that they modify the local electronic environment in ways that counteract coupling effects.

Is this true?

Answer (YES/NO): NO